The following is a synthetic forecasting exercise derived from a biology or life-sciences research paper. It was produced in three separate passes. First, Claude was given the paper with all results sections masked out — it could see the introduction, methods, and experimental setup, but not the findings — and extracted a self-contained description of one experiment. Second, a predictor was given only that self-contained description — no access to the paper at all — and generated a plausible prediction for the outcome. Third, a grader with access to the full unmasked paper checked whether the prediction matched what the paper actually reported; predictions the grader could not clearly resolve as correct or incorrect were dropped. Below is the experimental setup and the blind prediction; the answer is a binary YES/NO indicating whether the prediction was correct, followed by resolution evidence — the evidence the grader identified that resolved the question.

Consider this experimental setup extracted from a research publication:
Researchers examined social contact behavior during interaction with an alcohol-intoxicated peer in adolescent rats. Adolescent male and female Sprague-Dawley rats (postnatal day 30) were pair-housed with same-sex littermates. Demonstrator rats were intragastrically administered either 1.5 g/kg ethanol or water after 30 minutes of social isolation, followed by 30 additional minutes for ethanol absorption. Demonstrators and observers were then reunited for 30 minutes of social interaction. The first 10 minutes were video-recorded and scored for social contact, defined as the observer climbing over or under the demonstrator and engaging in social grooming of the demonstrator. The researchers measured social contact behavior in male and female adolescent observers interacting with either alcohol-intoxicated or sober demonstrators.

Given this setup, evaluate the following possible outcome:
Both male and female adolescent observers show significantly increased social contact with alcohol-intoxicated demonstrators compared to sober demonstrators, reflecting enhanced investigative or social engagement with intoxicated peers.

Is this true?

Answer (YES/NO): YES